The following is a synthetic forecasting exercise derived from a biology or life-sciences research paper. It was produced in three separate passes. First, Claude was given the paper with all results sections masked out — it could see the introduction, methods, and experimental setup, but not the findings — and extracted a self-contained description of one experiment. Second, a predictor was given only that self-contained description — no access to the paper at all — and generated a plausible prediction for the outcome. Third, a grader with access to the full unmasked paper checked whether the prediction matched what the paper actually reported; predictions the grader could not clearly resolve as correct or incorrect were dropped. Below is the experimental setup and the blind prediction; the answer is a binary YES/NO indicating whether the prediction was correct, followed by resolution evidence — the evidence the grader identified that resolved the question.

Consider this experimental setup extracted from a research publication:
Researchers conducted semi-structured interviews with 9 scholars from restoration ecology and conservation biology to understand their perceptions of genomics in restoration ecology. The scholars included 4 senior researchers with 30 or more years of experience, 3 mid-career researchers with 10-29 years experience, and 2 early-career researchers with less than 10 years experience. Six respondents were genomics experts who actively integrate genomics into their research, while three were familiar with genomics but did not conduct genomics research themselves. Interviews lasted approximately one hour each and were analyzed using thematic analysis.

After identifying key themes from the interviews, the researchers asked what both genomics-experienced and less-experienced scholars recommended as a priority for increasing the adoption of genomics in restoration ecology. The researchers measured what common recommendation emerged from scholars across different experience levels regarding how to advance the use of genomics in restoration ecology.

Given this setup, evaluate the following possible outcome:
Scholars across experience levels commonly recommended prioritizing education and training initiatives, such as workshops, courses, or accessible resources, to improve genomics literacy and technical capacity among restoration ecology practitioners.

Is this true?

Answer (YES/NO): NO